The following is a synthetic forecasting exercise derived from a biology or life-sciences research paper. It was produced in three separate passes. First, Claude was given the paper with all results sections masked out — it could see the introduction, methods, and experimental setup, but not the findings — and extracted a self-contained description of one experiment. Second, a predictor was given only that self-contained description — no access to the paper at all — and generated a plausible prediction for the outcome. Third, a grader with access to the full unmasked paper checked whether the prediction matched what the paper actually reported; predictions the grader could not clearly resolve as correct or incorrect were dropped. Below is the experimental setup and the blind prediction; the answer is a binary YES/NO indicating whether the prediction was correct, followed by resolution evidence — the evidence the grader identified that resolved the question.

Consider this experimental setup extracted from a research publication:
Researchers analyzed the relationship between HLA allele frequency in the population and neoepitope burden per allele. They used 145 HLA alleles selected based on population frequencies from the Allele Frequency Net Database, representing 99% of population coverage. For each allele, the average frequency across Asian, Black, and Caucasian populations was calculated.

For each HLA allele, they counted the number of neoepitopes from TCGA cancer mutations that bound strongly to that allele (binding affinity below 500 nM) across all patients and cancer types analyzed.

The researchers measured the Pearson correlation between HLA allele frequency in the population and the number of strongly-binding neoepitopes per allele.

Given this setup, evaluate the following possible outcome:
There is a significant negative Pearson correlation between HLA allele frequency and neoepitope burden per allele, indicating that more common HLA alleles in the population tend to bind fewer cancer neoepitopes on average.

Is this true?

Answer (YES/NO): NO